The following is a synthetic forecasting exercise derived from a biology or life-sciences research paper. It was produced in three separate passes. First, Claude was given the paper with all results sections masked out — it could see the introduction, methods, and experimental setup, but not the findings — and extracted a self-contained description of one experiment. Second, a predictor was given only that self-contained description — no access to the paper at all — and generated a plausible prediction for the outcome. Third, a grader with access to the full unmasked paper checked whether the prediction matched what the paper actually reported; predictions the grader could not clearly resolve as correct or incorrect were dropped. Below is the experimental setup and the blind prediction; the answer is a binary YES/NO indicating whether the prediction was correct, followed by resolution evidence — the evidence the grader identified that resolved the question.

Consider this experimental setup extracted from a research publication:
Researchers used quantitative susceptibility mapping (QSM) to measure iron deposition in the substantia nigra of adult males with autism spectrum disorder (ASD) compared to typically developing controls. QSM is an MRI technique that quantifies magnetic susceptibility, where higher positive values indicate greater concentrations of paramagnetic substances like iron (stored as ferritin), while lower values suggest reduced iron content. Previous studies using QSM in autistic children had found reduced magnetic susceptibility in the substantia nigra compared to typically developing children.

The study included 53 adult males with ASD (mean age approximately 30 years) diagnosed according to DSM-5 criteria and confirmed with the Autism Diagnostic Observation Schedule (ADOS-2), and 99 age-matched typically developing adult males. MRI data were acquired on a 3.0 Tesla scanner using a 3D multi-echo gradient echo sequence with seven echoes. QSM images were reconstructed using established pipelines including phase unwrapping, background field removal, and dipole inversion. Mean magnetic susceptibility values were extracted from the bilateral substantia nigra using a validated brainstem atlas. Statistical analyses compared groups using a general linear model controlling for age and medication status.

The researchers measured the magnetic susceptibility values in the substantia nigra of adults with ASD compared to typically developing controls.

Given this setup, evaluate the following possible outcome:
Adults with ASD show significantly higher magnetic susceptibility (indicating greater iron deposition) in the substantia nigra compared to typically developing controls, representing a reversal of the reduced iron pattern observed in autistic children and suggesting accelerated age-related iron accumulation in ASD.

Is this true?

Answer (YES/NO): YES